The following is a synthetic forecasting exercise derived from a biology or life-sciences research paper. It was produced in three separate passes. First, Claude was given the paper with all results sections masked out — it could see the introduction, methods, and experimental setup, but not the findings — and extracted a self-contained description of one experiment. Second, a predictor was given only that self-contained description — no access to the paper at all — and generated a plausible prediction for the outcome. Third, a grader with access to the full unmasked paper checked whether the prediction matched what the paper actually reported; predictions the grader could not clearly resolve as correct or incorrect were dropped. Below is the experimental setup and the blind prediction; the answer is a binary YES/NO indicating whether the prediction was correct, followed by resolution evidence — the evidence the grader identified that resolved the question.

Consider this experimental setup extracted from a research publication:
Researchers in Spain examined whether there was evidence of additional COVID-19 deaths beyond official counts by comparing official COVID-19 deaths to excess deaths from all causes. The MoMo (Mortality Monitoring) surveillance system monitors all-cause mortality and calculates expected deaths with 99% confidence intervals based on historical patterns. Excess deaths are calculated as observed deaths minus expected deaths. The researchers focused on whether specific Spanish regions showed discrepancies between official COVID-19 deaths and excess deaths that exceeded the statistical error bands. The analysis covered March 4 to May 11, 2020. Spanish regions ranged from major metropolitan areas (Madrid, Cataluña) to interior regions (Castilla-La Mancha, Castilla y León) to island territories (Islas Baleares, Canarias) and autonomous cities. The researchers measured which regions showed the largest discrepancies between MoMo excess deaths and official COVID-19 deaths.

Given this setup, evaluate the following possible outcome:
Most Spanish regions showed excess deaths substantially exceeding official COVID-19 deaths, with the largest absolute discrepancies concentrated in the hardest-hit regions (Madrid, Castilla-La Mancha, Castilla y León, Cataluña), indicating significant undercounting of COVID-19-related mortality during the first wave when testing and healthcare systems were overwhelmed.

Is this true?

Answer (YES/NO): NO